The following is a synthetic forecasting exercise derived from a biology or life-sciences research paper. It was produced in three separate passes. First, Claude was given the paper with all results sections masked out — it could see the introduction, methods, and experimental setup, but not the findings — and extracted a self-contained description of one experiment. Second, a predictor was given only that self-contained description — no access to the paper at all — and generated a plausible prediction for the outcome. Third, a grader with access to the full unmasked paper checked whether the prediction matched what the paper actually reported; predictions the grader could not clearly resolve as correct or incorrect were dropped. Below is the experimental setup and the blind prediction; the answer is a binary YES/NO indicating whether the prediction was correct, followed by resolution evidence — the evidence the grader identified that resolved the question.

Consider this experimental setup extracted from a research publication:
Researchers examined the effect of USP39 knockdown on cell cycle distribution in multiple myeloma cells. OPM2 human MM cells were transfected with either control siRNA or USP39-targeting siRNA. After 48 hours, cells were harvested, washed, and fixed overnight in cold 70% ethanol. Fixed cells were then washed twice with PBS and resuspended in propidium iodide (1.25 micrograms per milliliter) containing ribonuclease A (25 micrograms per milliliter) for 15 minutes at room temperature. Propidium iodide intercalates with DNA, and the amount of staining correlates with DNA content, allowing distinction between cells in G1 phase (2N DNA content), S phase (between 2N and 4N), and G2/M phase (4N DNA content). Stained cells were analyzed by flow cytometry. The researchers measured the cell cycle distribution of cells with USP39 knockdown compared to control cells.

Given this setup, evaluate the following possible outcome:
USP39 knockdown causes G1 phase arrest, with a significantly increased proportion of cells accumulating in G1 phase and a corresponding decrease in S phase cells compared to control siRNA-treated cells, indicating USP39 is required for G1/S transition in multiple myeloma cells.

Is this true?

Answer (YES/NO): NO